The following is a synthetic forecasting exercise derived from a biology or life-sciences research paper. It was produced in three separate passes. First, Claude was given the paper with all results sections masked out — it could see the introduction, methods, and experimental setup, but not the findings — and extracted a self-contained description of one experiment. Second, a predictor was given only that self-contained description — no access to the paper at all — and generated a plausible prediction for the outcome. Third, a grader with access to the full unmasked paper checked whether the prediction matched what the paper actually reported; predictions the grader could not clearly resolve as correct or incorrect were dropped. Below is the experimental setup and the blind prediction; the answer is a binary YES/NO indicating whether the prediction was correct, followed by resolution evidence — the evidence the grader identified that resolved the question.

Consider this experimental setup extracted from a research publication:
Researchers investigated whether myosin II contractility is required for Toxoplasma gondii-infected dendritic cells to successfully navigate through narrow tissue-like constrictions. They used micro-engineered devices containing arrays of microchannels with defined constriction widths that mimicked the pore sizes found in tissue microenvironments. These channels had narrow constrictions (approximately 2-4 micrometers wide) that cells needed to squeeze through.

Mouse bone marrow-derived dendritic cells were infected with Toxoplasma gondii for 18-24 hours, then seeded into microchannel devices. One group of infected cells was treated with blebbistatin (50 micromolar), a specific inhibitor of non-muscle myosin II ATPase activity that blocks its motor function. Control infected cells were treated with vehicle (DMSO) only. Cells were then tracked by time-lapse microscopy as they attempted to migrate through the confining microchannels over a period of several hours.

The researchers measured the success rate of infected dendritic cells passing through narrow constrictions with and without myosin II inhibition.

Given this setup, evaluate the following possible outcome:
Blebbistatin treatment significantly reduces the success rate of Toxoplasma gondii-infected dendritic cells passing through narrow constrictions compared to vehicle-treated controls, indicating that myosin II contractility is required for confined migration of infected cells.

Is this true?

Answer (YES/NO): YES